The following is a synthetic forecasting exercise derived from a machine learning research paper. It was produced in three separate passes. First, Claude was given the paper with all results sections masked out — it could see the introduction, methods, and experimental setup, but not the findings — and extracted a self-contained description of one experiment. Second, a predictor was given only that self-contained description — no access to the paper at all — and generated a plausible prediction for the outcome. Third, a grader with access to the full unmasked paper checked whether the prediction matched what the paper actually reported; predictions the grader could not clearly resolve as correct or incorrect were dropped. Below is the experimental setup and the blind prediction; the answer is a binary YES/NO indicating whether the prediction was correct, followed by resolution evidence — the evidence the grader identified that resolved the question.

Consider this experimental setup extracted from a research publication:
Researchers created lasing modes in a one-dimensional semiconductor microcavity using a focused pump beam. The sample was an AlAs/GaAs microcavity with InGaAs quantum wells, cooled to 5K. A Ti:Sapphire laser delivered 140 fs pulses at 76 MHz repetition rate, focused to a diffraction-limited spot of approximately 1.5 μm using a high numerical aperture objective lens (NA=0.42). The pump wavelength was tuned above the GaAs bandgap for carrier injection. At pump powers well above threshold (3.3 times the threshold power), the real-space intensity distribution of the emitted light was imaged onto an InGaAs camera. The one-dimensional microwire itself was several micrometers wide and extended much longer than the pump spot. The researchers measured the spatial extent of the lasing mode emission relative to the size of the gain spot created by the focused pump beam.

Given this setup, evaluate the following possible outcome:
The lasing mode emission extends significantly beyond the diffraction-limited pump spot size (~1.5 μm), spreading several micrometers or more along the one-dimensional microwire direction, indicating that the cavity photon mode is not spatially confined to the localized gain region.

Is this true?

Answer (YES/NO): NO